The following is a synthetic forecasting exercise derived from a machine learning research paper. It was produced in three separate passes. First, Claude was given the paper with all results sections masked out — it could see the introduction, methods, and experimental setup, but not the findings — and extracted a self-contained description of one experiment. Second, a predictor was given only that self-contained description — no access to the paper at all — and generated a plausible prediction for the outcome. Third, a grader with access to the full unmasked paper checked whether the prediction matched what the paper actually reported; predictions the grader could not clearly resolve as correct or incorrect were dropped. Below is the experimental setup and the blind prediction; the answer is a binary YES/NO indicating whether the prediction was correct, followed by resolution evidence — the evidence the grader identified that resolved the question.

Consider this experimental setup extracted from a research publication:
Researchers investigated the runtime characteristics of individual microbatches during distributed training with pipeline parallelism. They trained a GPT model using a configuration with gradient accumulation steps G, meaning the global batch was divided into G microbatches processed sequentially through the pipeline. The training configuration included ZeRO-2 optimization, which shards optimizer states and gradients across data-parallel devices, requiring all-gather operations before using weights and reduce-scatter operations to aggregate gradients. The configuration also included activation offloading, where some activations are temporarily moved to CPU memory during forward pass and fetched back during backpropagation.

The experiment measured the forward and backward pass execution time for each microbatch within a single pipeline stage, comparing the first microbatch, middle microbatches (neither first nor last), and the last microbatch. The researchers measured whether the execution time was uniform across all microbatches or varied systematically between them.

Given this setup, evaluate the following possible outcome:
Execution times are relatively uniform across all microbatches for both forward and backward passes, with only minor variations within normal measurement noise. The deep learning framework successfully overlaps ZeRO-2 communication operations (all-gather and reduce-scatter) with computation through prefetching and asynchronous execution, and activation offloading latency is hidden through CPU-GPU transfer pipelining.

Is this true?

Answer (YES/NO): NO